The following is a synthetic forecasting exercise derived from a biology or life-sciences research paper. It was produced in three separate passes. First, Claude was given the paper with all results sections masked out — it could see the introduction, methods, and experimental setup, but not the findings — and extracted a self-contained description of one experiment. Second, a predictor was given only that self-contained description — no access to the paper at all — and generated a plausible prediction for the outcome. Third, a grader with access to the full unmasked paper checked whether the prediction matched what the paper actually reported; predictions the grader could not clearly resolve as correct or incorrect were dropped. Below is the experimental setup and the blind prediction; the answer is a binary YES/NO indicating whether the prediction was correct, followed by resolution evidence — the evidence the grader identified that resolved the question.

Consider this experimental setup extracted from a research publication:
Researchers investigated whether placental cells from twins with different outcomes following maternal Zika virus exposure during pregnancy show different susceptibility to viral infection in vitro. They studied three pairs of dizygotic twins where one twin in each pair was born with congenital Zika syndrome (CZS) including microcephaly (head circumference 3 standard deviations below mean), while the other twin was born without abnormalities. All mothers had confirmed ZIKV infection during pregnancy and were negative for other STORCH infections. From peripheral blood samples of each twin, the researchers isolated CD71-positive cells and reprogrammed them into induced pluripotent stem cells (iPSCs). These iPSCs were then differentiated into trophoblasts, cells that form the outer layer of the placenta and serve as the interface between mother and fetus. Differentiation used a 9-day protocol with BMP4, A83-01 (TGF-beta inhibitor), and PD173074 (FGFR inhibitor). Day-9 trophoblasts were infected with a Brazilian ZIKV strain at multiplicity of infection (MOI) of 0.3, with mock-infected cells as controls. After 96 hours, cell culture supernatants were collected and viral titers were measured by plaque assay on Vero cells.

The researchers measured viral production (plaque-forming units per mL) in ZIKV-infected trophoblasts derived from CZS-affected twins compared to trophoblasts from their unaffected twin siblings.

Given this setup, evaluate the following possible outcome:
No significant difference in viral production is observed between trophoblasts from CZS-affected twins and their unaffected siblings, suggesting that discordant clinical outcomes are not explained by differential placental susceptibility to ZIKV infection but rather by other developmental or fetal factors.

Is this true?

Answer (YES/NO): NO